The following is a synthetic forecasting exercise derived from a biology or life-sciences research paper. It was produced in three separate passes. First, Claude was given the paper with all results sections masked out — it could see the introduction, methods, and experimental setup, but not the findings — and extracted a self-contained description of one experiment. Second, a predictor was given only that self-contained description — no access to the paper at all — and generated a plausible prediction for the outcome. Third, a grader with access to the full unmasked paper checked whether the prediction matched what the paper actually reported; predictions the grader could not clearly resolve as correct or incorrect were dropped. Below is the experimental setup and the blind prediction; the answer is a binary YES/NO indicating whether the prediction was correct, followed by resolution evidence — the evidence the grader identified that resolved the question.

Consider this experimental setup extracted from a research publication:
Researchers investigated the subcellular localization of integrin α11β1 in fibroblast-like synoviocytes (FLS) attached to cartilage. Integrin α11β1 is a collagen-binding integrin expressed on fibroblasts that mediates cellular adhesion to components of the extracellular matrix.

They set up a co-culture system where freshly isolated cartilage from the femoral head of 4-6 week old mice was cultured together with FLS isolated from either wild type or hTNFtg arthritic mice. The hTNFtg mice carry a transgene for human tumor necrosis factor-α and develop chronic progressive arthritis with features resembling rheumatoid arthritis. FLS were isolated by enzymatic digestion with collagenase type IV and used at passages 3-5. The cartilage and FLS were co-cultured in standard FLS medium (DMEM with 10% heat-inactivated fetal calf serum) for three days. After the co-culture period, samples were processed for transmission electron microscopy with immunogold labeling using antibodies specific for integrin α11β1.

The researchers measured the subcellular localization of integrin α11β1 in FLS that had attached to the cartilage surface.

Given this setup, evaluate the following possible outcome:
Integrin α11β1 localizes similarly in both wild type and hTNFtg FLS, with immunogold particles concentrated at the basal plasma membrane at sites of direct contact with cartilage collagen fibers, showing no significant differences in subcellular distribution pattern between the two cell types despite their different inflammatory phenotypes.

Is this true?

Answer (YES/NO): NO